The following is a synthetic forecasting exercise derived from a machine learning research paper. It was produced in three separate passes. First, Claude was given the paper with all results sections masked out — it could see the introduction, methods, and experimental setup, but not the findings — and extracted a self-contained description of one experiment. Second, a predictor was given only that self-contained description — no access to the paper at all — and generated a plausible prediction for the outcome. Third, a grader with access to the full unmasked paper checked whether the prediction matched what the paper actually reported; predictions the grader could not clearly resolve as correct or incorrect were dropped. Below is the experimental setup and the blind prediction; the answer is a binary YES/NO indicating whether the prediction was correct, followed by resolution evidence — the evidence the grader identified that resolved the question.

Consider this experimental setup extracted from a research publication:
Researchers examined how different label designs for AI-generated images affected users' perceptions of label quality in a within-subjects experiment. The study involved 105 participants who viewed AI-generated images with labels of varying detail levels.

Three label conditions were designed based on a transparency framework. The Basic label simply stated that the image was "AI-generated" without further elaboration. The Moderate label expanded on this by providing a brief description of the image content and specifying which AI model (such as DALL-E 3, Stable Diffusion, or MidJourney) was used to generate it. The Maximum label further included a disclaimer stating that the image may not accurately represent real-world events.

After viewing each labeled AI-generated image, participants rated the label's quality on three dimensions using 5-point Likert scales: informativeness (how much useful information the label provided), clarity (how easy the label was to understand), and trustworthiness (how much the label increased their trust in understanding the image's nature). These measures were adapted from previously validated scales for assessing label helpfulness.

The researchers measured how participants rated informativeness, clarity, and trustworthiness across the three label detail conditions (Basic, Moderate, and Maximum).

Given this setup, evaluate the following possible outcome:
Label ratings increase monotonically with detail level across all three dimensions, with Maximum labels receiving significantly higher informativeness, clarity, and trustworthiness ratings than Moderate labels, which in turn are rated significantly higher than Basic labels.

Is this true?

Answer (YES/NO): NO